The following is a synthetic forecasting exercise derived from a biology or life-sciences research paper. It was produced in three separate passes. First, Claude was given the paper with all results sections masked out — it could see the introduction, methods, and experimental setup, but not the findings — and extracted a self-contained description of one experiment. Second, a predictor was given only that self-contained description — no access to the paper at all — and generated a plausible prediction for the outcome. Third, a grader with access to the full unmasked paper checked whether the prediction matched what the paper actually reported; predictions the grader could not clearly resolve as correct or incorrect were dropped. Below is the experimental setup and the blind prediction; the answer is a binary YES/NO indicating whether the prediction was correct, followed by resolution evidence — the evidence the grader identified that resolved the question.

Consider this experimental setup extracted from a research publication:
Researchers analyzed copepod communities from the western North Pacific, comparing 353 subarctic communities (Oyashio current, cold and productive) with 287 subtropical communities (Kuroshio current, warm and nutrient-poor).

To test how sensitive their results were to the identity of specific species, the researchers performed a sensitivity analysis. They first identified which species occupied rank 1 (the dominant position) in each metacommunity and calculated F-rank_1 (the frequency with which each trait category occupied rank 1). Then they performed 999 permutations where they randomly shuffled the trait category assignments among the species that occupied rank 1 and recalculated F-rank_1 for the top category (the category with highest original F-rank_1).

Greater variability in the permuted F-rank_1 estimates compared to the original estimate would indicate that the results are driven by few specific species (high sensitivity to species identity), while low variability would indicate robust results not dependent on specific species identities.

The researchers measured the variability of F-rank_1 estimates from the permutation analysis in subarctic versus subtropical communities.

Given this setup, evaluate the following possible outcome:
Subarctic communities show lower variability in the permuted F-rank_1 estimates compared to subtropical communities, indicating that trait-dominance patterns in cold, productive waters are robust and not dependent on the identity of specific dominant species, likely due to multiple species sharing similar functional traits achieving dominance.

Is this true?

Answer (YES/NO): NO